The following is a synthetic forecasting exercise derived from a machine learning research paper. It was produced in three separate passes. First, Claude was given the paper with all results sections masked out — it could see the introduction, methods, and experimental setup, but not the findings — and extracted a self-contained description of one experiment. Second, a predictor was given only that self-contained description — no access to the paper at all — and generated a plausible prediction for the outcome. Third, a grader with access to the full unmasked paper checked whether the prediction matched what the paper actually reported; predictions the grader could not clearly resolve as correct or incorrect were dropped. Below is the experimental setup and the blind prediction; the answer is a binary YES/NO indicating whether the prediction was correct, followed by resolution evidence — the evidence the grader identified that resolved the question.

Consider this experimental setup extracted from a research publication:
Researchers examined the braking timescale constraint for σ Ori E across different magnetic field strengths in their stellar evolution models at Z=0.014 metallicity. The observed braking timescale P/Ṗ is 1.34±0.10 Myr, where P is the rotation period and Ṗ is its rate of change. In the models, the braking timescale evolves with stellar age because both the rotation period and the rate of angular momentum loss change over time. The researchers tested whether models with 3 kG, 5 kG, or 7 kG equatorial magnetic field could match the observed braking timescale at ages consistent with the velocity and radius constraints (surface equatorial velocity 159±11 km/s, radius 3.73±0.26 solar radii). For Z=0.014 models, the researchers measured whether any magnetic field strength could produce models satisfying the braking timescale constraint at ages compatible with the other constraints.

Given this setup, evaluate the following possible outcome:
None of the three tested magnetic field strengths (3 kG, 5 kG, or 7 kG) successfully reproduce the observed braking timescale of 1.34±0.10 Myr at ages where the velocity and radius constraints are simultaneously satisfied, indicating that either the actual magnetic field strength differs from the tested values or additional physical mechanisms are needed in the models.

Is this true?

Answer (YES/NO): YES